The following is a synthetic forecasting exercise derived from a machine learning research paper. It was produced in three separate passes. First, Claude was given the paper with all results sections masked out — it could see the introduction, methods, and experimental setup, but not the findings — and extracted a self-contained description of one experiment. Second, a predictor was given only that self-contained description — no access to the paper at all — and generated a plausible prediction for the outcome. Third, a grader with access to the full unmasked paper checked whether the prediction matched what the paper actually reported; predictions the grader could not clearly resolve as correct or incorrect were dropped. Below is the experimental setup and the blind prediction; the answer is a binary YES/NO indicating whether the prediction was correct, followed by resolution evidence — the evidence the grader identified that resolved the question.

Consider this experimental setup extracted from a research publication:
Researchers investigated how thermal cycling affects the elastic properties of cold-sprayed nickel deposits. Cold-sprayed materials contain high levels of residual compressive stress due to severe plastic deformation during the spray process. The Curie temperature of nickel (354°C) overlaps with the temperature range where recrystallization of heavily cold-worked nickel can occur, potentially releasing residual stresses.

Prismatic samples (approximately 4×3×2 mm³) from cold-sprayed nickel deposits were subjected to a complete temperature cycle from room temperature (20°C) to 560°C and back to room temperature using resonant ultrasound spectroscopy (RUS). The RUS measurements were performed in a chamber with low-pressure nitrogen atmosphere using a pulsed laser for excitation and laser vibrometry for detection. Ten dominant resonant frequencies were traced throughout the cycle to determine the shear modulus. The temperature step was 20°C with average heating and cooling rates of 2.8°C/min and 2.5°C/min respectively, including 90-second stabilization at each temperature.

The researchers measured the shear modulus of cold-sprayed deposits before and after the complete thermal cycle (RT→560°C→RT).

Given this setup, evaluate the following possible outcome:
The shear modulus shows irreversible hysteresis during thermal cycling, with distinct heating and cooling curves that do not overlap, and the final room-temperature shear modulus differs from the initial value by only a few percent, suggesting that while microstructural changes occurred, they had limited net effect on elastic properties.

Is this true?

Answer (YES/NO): NO